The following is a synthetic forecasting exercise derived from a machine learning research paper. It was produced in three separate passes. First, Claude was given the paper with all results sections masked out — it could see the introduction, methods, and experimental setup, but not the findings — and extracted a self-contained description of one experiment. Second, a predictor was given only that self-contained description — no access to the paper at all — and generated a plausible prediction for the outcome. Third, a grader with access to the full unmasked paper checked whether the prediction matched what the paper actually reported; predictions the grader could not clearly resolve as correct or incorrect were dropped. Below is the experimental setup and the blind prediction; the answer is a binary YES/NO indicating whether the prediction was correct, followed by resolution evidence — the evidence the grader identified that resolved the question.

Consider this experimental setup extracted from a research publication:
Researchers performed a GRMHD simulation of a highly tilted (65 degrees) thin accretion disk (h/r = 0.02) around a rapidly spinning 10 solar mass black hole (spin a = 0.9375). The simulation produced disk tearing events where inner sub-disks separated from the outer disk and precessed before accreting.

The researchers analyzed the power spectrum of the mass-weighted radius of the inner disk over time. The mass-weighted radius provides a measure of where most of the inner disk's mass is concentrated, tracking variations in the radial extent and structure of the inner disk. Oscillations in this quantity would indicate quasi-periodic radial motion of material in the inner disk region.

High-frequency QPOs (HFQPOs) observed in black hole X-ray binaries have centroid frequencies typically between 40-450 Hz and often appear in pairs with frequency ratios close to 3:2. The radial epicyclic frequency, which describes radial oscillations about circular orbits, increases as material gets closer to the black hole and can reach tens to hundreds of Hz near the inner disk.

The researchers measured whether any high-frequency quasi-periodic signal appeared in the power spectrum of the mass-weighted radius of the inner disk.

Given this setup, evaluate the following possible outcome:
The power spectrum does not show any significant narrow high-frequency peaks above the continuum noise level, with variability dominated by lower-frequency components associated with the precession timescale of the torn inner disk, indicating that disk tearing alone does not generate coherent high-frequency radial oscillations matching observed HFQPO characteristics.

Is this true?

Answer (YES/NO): NO